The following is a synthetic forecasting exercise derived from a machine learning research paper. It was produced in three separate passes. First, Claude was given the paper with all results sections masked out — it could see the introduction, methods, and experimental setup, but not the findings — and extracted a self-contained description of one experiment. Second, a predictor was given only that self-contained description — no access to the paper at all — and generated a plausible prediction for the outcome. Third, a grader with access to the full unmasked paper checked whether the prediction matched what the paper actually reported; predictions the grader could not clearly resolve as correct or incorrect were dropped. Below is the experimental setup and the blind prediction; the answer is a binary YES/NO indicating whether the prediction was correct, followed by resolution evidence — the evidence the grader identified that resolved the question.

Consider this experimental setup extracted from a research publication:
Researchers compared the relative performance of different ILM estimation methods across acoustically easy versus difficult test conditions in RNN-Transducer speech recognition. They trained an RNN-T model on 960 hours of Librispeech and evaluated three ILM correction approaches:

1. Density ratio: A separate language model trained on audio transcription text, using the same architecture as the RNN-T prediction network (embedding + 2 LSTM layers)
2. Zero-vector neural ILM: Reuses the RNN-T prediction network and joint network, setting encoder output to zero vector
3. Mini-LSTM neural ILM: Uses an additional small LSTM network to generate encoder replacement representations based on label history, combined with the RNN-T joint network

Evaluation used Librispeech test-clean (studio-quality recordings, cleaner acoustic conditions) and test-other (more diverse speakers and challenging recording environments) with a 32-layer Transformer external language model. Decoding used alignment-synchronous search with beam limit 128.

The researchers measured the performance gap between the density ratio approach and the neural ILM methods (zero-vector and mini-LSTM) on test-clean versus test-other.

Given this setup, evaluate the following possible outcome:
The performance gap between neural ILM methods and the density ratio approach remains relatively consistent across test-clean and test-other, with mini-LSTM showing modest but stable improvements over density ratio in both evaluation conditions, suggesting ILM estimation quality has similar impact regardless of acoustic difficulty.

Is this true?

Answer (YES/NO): NO